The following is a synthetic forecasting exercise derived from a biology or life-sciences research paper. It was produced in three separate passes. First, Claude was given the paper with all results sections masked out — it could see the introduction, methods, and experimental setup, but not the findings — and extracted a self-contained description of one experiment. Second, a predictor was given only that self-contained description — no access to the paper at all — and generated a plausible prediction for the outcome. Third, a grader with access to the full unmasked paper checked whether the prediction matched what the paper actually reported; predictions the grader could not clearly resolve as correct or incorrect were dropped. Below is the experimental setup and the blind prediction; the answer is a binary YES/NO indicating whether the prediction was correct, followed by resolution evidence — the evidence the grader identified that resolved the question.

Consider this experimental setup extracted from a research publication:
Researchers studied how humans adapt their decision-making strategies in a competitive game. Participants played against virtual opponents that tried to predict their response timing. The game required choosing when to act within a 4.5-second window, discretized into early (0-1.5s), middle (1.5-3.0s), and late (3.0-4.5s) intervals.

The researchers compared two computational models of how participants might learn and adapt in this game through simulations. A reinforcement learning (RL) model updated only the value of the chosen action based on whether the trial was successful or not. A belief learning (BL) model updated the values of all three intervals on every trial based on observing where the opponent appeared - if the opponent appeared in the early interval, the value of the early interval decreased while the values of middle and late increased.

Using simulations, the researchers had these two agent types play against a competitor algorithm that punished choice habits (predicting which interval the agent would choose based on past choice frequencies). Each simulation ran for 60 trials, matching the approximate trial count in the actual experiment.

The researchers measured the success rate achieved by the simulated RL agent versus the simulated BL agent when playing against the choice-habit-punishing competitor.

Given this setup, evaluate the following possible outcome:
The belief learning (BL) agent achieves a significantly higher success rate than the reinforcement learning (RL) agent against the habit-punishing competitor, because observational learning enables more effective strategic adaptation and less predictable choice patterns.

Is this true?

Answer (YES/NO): YES